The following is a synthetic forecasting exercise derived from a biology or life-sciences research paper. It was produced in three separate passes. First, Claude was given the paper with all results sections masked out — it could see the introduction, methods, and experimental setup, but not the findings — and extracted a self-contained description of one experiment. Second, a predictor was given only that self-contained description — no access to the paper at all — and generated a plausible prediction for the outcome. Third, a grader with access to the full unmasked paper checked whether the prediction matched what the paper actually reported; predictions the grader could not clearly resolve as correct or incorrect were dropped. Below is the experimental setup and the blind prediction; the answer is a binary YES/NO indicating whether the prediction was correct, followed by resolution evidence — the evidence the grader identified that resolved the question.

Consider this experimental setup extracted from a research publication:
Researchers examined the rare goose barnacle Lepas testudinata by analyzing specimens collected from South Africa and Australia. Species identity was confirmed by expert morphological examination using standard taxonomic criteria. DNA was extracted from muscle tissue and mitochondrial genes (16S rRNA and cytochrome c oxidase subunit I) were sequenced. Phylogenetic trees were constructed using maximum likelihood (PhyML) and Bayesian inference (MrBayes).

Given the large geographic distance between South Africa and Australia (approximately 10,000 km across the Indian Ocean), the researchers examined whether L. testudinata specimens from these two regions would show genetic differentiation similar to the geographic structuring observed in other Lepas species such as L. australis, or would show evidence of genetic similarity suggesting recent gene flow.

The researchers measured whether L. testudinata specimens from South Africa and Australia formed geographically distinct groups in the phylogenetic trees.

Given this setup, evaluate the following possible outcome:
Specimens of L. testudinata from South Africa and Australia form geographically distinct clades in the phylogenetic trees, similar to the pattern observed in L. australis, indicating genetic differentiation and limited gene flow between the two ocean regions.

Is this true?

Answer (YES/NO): NO